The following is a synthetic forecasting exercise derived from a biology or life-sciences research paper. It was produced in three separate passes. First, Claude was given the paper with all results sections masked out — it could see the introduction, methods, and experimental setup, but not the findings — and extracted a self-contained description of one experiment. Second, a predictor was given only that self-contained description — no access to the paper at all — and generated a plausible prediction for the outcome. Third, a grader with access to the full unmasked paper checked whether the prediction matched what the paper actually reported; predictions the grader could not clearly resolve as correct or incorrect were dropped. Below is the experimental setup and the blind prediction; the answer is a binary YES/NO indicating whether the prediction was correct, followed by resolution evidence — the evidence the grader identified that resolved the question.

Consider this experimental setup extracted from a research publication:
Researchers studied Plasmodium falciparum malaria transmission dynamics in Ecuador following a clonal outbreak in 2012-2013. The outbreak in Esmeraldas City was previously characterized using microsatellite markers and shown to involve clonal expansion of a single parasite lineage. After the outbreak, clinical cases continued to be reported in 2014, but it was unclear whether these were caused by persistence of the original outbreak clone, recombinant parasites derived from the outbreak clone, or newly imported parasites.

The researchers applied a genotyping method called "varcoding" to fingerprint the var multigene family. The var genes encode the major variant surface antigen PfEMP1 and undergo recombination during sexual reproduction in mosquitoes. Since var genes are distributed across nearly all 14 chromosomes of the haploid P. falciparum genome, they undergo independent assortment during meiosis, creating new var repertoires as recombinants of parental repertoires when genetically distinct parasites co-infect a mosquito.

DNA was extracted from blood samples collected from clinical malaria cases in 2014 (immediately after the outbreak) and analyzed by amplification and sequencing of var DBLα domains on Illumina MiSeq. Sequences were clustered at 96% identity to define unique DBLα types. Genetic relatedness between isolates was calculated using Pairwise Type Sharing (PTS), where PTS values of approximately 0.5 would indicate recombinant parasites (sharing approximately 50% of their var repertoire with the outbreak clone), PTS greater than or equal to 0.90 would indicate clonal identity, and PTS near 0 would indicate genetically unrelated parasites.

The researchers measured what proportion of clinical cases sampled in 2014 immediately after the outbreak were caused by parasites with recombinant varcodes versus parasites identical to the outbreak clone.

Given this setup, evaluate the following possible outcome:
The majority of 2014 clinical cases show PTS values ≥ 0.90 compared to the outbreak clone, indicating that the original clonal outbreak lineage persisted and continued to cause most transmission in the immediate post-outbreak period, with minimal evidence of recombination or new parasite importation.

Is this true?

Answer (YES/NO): NO